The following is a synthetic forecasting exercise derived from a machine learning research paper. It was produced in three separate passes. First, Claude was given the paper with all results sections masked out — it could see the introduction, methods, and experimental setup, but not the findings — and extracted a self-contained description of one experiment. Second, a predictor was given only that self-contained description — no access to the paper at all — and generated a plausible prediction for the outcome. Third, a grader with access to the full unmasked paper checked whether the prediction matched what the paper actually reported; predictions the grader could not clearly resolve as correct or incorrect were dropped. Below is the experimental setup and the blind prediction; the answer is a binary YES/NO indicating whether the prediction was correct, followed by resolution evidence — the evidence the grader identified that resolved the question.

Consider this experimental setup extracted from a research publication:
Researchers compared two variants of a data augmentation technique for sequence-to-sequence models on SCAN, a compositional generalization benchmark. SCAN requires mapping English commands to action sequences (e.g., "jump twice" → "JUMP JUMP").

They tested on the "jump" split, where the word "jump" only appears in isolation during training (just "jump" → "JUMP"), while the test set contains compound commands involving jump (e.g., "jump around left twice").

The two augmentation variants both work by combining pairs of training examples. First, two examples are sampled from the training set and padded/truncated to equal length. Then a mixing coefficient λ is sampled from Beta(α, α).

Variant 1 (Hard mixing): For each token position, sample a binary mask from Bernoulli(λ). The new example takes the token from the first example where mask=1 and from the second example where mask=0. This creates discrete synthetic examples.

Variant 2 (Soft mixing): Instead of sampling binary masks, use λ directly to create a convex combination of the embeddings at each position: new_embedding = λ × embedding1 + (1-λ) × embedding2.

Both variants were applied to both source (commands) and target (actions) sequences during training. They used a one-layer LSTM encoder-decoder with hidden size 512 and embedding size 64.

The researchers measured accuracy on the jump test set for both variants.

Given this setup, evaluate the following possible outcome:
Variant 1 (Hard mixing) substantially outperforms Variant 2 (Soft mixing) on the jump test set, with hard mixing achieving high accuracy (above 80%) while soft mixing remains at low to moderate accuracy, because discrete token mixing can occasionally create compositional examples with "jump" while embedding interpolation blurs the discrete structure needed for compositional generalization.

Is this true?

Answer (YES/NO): NO